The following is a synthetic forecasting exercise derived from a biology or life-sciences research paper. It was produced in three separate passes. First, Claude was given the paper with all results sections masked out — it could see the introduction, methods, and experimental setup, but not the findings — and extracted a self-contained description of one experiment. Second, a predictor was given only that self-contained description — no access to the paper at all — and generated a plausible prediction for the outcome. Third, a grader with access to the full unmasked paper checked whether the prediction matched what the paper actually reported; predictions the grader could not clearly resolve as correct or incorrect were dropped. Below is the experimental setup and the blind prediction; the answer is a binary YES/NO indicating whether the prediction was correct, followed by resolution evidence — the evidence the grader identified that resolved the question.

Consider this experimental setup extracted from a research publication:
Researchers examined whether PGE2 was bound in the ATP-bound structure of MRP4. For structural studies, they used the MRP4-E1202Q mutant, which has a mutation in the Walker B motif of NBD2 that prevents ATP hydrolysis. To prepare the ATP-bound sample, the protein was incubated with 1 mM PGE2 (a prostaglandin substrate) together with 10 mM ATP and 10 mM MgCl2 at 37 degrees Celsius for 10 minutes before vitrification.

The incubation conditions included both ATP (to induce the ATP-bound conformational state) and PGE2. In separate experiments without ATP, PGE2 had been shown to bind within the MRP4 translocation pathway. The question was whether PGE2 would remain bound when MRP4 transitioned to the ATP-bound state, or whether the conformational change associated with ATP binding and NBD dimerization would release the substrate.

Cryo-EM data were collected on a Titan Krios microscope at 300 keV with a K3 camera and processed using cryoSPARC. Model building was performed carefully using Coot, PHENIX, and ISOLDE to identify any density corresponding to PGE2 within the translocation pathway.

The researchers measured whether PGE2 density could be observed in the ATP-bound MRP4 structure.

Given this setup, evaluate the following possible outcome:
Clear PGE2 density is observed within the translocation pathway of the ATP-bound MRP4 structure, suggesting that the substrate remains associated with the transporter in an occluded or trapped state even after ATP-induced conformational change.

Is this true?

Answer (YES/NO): NO